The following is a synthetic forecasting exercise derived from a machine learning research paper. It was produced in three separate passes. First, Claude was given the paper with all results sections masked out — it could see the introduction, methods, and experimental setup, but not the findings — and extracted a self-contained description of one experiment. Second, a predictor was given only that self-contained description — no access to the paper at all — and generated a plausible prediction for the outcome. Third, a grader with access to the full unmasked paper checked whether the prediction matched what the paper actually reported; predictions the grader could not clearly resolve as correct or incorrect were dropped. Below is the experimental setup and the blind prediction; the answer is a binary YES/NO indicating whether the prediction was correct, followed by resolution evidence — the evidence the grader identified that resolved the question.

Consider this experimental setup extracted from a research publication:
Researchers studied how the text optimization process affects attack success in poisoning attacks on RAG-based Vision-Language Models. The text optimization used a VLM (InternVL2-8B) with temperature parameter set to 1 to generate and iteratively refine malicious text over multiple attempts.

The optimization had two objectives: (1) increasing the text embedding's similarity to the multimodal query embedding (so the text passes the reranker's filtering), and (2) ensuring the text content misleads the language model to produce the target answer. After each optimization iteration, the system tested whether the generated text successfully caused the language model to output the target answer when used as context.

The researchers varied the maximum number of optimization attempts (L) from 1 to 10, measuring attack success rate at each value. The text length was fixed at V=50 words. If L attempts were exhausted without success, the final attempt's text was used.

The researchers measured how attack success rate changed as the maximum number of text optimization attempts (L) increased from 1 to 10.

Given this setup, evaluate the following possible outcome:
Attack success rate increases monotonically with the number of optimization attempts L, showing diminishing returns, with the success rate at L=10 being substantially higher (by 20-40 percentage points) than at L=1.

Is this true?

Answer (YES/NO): NO